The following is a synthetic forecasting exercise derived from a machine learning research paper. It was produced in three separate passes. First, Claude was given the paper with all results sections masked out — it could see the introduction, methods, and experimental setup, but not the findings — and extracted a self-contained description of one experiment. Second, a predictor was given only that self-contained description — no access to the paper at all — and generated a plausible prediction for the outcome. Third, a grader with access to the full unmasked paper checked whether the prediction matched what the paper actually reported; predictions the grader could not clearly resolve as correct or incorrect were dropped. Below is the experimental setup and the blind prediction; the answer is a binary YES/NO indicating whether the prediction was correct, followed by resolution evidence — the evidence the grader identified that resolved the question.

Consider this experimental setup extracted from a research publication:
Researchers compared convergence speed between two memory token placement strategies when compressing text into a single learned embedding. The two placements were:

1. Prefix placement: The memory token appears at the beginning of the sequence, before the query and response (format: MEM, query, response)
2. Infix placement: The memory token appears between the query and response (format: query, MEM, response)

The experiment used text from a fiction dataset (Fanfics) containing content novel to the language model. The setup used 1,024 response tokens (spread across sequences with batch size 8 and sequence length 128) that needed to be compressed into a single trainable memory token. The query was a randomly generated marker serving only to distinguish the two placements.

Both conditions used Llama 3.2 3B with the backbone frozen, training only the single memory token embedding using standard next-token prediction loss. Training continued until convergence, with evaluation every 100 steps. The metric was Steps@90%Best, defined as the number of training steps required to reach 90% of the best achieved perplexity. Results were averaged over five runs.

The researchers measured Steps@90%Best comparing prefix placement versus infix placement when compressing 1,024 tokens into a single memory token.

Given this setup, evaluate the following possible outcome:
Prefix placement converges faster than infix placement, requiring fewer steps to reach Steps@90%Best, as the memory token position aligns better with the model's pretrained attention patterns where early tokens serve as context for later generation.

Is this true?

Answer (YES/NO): NO